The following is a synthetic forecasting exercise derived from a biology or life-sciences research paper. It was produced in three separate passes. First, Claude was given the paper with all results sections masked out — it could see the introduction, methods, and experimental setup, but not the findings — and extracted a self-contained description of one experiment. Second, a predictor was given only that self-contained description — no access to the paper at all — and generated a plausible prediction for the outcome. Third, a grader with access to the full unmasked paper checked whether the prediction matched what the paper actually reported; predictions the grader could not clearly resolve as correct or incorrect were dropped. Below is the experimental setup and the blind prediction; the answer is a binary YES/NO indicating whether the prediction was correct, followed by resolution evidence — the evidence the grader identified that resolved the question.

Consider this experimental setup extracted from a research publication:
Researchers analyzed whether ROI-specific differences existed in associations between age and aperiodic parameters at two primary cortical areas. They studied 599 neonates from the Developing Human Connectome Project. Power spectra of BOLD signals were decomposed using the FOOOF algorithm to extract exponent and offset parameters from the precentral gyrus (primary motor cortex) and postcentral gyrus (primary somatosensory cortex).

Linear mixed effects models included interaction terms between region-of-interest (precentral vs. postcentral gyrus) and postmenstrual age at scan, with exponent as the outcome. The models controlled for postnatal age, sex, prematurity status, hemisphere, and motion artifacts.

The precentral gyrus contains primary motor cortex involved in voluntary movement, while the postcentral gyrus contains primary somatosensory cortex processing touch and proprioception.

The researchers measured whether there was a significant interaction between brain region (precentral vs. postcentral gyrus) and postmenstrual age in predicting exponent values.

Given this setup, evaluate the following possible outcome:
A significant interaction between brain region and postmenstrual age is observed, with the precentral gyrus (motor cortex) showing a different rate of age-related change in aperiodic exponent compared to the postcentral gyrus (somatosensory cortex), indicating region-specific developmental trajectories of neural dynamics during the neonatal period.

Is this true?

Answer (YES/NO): YES